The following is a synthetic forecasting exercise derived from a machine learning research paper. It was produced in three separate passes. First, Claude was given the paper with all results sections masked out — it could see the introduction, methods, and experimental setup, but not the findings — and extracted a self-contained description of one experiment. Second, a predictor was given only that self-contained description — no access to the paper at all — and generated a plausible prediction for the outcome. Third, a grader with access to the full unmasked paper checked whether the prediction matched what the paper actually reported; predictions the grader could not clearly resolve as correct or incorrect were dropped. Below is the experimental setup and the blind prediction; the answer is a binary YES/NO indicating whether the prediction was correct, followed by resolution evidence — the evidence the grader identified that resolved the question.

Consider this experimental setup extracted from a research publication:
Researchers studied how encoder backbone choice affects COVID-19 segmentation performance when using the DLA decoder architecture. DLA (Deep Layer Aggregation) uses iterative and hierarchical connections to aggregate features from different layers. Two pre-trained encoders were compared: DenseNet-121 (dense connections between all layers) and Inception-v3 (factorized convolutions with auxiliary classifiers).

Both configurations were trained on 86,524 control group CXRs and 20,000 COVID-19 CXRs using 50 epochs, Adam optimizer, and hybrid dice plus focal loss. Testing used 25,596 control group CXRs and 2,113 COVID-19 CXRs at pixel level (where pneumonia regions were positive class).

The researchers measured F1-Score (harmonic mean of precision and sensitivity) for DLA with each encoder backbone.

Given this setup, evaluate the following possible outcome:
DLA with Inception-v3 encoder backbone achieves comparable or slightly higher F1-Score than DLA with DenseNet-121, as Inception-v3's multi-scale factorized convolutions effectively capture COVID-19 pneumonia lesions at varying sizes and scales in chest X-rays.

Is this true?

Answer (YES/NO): YES